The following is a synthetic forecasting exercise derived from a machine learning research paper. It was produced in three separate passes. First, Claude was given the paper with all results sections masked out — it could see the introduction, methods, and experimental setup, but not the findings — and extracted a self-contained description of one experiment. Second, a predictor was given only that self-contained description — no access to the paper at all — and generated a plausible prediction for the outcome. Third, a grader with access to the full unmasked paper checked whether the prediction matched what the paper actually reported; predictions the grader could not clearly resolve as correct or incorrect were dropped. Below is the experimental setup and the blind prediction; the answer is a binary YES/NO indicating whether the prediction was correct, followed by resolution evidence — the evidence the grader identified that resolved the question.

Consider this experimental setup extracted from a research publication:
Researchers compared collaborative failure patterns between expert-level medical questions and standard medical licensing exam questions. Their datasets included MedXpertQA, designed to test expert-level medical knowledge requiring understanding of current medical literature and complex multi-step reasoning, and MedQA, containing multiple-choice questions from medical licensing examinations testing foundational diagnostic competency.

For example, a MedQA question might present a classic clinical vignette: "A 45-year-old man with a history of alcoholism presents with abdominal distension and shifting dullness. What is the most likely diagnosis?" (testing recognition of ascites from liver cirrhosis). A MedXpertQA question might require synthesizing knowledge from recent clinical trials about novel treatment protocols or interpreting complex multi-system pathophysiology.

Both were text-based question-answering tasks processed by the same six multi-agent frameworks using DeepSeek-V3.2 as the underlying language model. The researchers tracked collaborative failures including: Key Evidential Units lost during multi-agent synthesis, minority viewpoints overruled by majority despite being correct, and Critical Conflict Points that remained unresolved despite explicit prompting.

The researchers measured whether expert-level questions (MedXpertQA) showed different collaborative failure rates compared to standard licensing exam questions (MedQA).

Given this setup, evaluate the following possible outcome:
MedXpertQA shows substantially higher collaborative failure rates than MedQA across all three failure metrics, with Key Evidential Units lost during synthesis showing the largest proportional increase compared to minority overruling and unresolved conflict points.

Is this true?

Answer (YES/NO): NO